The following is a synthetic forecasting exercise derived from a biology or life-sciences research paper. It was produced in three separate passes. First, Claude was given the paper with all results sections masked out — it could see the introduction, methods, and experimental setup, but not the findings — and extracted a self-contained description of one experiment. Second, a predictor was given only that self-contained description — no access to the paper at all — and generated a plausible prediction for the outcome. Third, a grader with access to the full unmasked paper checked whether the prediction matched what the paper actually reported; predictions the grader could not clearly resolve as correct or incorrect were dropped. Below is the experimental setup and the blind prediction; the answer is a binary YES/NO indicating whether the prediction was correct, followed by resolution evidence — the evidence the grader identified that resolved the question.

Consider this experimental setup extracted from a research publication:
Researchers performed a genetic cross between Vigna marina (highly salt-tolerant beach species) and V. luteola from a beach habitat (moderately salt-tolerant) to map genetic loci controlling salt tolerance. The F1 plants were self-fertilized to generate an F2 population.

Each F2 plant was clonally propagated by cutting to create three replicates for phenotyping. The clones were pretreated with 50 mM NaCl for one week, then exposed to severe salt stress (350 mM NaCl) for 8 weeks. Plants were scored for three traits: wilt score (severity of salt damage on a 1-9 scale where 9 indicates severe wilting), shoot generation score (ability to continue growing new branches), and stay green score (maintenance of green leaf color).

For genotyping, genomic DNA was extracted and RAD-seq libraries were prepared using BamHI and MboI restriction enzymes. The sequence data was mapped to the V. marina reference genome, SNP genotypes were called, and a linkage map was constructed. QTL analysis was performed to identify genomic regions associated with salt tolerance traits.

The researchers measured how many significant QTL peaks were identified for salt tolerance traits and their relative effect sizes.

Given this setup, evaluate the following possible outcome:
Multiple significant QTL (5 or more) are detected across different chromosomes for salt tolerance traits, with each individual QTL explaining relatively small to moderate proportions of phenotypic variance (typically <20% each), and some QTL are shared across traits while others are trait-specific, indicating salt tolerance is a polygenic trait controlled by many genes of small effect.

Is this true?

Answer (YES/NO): NO